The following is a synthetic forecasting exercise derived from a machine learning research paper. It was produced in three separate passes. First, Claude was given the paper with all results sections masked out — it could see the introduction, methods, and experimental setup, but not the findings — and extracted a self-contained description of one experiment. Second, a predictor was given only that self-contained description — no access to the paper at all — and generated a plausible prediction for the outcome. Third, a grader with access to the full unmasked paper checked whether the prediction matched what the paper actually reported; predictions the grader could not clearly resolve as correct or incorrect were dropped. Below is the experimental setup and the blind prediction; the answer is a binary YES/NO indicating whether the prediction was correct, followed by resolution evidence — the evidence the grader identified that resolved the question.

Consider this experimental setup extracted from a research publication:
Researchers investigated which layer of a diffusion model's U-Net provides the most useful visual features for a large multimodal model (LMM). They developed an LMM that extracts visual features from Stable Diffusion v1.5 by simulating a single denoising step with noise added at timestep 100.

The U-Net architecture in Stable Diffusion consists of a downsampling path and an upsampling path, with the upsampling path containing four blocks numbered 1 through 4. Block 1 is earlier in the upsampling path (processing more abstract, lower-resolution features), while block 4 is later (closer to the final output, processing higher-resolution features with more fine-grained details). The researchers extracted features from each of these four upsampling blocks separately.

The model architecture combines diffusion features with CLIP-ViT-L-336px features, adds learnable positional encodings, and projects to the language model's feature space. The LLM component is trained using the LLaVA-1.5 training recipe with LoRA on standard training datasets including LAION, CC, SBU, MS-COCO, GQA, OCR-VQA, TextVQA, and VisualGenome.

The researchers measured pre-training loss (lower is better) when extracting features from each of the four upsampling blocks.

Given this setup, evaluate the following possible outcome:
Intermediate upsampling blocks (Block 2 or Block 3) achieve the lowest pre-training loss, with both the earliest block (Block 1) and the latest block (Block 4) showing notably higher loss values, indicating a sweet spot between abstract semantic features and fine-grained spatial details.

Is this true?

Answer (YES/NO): NO